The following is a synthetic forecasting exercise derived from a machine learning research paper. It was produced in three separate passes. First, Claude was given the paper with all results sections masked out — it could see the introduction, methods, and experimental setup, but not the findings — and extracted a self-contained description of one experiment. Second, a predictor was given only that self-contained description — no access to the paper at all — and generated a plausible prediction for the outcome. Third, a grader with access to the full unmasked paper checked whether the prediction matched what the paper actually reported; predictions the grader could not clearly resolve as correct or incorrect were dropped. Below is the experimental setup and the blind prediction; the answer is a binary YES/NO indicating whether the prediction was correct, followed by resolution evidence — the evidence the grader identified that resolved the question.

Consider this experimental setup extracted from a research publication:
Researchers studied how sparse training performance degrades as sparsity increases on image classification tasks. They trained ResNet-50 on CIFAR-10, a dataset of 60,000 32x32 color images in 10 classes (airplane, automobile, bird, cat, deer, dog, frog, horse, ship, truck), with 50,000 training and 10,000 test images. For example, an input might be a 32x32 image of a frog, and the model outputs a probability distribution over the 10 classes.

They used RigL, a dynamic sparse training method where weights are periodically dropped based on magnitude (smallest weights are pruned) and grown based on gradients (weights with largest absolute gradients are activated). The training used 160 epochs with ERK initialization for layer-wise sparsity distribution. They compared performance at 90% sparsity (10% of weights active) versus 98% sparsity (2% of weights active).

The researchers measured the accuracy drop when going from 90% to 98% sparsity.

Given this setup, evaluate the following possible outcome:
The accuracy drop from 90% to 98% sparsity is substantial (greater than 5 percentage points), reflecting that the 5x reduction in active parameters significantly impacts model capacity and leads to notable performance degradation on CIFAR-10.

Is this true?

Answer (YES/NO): NO